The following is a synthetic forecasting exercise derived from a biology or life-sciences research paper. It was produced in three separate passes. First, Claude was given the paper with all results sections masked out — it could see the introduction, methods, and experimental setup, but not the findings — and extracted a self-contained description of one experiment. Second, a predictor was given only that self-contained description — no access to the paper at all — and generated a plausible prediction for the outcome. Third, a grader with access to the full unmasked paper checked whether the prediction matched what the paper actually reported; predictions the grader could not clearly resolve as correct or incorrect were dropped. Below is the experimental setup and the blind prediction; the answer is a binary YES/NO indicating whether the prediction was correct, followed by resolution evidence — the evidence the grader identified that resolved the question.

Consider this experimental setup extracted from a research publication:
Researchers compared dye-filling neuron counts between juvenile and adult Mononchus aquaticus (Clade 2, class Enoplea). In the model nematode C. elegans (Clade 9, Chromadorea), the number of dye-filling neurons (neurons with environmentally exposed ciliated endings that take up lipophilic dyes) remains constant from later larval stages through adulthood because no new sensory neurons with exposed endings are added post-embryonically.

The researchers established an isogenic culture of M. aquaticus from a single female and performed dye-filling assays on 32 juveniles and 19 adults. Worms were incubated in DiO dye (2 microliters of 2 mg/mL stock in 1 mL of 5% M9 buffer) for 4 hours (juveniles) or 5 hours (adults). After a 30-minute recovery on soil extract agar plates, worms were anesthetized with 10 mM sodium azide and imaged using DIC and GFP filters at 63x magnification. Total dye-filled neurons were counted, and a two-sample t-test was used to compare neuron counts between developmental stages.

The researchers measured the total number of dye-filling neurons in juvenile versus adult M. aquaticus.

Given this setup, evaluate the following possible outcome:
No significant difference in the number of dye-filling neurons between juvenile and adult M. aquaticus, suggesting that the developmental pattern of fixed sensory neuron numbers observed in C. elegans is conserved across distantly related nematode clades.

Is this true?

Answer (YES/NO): NO